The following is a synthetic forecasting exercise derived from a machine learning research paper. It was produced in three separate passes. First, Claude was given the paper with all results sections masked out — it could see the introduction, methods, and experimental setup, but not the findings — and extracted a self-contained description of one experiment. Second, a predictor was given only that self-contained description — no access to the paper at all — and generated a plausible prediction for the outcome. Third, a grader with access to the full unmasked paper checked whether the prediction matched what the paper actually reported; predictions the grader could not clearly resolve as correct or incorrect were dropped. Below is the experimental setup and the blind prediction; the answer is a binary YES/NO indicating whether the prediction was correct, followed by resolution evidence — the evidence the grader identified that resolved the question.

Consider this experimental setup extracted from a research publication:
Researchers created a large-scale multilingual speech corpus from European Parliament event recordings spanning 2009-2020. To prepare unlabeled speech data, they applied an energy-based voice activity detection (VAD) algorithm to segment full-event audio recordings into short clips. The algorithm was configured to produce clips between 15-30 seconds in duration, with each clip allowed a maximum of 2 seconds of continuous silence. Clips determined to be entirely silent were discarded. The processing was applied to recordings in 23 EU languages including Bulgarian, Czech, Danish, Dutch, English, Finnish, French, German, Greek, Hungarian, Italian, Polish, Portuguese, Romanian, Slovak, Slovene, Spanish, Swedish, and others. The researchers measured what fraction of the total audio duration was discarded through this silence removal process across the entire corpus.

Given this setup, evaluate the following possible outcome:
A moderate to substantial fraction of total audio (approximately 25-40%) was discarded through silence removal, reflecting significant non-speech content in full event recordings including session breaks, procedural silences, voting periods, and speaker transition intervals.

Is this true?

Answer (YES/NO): NO